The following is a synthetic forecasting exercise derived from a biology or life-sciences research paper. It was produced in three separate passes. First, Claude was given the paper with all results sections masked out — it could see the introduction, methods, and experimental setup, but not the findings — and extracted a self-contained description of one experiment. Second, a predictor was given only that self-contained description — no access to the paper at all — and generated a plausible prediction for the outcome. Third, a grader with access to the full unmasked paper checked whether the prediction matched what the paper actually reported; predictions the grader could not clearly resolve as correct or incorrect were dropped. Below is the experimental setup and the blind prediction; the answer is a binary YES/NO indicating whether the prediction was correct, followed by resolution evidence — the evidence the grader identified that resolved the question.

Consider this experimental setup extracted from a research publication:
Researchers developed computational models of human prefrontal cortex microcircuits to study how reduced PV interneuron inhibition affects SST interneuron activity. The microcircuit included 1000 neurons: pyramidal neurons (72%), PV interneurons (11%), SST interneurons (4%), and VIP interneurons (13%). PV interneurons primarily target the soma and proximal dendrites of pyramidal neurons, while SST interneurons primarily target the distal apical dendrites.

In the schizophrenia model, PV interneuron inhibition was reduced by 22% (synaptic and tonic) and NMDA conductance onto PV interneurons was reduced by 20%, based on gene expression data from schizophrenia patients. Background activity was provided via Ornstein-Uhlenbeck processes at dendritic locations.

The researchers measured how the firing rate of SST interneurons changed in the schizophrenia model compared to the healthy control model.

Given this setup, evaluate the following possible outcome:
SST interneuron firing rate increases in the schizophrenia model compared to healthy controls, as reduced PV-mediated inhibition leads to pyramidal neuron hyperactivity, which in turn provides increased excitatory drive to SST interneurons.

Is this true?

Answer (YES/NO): YES